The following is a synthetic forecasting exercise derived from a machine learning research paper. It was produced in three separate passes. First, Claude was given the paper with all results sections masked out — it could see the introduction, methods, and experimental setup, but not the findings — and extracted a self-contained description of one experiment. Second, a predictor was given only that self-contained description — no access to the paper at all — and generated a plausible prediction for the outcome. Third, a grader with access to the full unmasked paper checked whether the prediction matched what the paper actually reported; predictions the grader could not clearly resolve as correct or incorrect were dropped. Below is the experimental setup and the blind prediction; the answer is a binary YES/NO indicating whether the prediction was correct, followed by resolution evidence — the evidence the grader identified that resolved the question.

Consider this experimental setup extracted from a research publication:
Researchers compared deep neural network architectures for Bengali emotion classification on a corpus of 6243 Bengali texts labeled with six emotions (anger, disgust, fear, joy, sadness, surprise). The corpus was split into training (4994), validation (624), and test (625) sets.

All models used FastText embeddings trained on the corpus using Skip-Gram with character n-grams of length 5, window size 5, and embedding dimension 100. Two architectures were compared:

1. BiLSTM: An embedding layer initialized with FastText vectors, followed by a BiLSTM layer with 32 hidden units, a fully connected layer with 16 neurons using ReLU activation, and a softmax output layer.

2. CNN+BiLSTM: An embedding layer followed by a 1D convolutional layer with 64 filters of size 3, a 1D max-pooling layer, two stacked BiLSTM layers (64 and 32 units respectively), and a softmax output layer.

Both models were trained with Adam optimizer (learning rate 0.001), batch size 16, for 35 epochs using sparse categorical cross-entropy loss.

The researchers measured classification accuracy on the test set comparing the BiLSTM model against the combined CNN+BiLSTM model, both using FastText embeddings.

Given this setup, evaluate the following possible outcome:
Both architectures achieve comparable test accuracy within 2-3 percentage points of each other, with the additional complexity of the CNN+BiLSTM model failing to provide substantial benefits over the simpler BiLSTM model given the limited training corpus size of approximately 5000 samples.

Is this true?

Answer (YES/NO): YES